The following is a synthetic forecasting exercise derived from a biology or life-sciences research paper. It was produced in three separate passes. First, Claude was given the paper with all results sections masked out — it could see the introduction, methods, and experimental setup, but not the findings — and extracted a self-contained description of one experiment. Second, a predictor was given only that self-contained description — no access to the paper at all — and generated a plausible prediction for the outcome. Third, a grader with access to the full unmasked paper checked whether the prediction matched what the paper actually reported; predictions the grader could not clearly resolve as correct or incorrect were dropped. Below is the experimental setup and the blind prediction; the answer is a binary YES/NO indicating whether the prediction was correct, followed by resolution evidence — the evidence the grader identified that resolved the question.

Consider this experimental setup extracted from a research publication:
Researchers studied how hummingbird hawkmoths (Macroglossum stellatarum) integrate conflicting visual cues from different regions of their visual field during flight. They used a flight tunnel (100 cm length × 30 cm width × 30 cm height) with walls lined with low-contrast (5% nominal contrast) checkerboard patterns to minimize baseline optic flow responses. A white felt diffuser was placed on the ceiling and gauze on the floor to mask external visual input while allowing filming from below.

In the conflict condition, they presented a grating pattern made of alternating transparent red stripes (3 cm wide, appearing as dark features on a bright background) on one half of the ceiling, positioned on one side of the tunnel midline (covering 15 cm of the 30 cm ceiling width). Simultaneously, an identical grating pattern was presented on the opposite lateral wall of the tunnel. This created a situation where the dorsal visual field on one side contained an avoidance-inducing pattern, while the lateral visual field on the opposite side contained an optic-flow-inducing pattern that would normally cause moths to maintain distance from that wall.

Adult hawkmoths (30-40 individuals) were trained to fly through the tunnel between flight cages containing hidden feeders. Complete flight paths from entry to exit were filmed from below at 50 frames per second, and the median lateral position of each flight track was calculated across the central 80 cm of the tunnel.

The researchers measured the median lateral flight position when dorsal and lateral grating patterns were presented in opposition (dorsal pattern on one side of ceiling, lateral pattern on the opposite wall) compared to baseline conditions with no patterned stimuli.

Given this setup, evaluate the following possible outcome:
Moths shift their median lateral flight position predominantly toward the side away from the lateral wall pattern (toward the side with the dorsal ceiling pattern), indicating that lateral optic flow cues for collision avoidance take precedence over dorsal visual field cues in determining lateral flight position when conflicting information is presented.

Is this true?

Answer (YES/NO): NO